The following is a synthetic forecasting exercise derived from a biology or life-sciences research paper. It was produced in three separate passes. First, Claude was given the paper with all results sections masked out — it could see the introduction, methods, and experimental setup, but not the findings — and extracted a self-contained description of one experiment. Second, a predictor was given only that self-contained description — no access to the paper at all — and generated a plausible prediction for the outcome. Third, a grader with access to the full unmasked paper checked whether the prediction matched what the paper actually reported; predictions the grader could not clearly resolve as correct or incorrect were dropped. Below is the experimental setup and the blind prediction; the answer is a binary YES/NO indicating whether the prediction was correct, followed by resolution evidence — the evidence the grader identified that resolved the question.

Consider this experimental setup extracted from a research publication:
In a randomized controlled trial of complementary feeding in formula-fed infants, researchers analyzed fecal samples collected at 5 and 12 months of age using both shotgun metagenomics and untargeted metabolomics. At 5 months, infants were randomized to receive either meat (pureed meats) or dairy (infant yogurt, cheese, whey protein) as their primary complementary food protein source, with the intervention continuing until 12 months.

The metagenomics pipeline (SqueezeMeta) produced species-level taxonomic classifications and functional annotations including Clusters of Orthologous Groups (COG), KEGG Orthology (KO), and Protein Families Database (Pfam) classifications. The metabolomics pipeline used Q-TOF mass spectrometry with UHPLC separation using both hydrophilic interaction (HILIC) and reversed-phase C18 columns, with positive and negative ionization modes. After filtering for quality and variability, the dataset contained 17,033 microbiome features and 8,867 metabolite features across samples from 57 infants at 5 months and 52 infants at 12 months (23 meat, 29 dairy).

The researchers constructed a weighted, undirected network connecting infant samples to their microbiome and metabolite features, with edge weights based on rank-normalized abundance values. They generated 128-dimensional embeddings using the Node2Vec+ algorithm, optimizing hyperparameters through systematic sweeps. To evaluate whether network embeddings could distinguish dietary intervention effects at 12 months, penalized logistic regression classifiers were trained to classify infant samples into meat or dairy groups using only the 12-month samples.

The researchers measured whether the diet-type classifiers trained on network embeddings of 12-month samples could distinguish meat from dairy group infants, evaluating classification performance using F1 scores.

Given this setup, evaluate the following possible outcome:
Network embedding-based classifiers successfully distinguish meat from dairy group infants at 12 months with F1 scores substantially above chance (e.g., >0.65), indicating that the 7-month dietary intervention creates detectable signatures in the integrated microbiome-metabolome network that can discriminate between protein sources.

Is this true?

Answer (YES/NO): YES